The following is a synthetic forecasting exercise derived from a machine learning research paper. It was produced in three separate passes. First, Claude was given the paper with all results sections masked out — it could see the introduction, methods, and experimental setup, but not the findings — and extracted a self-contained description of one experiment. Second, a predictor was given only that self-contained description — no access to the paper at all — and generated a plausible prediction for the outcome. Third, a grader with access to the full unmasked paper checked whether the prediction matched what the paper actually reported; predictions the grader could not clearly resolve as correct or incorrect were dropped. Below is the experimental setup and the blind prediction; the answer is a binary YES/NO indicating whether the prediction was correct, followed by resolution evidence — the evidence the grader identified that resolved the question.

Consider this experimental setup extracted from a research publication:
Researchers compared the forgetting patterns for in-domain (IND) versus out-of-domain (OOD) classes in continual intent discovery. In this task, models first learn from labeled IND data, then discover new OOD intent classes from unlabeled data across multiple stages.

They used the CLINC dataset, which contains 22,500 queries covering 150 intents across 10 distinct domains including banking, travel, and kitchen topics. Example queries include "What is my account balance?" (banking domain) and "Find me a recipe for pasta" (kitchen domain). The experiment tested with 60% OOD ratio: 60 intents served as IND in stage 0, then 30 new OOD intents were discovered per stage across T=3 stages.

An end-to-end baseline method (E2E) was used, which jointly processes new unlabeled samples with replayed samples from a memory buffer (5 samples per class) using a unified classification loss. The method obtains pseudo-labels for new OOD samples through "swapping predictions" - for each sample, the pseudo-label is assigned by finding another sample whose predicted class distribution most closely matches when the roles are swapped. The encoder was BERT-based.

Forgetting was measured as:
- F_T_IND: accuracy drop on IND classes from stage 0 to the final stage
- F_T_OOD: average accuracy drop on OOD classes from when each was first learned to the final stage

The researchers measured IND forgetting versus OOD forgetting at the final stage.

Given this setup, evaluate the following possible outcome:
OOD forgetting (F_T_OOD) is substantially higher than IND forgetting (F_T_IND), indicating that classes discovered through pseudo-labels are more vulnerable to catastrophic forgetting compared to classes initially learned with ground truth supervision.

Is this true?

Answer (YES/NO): NO